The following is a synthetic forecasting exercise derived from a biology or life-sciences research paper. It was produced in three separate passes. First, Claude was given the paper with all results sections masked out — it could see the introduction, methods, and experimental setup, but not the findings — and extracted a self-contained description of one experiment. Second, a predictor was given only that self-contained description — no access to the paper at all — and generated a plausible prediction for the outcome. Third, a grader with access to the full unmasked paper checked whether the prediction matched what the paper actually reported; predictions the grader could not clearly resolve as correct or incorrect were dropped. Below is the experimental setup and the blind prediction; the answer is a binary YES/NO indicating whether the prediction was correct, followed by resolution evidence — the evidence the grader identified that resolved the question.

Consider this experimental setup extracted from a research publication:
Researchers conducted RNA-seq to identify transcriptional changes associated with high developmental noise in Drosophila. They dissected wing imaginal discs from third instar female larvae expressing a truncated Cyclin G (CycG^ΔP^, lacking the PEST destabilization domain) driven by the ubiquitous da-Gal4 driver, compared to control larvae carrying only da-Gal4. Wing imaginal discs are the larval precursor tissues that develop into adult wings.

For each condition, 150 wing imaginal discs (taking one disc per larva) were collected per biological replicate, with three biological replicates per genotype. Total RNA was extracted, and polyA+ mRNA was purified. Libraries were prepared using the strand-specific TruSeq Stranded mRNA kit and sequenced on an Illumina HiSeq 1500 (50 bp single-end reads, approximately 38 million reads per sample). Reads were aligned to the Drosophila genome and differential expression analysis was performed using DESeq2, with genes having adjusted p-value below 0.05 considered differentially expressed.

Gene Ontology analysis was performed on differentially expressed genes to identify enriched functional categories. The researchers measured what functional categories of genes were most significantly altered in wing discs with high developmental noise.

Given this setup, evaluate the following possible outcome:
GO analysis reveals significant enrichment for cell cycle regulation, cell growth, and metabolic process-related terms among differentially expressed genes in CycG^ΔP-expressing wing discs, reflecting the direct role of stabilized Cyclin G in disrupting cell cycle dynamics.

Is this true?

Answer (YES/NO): NO